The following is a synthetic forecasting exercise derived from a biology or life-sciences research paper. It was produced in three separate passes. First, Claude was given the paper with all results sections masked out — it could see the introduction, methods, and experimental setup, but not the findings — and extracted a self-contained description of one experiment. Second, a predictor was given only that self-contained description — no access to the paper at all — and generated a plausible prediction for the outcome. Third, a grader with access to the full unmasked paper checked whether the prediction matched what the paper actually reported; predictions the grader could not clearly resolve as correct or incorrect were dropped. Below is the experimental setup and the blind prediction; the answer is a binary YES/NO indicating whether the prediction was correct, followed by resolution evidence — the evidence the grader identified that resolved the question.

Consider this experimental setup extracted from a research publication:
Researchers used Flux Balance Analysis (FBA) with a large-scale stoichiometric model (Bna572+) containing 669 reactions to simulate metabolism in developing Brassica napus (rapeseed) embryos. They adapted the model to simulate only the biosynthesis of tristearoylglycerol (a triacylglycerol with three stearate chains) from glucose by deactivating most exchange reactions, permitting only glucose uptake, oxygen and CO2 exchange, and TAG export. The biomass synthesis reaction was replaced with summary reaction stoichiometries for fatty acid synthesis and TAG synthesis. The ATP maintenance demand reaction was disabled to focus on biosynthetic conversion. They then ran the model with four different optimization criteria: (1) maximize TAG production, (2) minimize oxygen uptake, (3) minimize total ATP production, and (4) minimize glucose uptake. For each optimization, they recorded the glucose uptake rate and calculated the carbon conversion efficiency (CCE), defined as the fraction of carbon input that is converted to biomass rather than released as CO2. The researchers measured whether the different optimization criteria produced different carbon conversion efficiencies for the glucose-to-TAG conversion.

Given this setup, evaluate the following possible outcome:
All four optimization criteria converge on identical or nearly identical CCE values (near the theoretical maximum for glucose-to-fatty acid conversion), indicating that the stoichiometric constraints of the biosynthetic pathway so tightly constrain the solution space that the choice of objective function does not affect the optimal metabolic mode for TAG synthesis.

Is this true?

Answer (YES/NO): YES